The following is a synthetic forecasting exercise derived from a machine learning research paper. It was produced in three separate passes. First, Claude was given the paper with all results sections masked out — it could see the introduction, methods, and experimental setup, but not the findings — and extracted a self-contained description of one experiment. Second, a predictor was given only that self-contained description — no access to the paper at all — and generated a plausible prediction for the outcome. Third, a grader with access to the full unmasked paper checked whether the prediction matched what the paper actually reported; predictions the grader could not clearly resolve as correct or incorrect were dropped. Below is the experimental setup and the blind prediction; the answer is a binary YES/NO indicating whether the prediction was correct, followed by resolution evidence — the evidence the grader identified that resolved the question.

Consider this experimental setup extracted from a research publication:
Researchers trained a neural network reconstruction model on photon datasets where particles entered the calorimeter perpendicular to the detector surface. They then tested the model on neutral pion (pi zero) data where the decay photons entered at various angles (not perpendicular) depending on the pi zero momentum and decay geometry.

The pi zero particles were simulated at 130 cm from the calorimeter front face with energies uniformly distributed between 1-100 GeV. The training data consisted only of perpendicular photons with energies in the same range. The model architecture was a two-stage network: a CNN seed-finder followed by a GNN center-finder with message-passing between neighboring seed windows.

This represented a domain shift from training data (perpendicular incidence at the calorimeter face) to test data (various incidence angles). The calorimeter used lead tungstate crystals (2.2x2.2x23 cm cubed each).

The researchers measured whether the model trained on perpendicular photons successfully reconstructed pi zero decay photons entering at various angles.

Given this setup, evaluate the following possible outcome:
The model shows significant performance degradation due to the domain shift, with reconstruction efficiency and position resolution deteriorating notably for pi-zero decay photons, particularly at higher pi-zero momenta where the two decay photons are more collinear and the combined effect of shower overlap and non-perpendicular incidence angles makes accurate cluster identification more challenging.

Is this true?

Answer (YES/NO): NO